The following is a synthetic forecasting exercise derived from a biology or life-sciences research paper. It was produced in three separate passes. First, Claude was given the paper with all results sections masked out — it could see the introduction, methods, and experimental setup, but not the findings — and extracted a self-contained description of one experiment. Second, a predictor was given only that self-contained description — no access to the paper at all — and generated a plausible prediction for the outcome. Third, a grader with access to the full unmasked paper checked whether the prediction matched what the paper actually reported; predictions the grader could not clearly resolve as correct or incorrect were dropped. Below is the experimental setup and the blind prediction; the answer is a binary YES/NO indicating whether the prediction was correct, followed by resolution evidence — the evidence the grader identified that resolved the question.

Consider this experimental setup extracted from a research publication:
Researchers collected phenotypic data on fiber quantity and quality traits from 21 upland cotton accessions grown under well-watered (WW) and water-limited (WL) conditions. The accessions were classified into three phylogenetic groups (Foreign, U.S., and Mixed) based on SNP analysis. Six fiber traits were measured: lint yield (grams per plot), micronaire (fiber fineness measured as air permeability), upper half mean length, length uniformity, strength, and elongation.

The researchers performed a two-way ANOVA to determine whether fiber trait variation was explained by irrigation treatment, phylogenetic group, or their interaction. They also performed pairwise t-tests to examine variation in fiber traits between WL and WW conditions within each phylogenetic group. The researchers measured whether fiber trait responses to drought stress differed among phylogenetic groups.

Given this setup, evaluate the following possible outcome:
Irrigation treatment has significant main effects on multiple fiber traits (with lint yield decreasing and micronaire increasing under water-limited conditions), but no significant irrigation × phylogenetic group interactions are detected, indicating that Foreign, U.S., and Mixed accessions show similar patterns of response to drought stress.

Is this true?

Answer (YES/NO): NO